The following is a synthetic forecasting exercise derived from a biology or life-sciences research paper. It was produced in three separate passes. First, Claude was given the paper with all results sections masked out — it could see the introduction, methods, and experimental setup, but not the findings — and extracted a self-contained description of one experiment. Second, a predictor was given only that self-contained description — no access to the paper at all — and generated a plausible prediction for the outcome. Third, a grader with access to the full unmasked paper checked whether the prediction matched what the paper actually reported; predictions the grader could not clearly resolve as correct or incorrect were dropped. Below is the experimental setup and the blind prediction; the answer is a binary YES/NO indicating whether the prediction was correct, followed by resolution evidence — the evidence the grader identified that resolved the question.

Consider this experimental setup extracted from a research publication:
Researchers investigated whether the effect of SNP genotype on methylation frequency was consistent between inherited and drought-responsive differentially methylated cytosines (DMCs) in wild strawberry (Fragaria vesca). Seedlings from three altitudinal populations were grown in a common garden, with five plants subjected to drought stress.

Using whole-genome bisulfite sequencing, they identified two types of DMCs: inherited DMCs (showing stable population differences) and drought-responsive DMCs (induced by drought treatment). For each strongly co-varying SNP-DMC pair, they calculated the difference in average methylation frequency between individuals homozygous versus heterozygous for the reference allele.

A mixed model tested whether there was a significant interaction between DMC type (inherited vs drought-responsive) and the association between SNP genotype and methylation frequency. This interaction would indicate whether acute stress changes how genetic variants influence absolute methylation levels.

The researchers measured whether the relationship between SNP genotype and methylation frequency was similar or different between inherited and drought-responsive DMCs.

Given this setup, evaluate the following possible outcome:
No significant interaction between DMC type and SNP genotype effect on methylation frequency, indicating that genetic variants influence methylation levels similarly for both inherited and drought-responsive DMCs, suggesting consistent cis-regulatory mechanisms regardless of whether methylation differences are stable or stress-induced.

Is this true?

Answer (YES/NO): YES